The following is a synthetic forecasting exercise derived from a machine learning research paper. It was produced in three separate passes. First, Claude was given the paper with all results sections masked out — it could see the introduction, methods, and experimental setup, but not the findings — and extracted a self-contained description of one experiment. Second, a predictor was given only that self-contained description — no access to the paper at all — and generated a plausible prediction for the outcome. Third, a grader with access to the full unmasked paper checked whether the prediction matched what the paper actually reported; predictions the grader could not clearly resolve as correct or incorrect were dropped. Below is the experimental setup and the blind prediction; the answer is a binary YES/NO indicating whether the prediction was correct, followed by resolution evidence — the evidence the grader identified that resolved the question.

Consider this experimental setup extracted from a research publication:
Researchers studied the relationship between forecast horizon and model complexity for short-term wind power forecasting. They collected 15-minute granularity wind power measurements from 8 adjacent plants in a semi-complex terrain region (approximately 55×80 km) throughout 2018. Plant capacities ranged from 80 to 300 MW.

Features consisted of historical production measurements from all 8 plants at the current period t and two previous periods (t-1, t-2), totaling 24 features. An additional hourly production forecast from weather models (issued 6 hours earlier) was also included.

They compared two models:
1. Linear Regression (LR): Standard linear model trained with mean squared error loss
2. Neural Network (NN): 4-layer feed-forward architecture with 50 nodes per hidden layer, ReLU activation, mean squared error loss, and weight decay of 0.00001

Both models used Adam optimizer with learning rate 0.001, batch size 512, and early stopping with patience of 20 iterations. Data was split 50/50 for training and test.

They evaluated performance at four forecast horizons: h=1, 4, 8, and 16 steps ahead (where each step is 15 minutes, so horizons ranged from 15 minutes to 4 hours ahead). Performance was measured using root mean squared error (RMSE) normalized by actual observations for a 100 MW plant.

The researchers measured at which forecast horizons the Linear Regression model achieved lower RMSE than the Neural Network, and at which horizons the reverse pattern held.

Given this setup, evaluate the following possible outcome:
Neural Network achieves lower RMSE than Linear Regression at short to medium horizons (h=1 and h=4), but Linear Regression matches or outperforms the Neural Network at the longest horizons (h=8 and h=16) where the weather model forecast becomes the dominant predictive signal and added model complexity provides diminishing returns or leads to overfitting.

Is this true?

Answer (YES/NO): NO